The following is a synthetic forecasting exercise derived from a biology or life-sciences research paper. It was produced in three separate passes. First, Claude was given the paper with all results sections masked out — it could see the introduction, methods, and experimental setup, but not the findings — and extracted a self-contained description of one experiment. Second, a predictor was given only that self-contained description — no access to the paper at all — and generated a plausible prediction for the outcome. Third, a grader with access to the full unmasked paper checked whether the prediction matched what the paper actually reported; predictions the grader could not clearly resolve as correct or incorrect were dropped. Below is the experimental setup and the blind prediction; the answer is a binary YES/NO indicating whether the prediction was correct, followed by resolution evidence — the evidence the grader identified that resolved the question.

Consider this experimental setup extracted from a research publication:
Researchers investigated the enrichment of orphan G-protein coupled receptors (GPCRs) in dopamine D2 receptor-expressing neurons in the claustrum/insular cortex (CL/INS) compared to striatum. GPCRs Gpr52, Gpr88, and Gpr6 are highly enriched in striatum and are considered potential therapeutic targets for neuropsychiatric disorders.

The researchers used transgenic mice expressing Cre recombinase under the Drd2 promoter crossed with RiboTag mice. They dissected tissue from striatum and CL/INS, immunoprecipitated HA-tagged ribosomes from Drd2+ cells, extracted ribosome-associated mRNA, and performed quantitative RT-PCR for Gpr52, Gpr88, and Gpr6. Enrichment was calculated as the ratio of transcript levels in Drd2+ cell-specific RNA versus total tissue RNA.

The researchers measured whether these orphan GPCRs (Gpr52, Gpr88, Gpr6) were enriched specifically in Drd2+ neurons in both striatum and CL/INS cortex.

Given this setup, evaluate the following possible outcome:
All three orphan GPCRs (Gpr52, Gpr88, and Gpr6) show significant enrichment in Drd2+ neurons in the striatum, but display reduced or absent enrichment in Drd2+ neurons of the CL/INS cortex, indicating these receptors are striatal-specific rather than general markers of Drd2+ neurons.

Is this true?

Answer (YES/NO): NO